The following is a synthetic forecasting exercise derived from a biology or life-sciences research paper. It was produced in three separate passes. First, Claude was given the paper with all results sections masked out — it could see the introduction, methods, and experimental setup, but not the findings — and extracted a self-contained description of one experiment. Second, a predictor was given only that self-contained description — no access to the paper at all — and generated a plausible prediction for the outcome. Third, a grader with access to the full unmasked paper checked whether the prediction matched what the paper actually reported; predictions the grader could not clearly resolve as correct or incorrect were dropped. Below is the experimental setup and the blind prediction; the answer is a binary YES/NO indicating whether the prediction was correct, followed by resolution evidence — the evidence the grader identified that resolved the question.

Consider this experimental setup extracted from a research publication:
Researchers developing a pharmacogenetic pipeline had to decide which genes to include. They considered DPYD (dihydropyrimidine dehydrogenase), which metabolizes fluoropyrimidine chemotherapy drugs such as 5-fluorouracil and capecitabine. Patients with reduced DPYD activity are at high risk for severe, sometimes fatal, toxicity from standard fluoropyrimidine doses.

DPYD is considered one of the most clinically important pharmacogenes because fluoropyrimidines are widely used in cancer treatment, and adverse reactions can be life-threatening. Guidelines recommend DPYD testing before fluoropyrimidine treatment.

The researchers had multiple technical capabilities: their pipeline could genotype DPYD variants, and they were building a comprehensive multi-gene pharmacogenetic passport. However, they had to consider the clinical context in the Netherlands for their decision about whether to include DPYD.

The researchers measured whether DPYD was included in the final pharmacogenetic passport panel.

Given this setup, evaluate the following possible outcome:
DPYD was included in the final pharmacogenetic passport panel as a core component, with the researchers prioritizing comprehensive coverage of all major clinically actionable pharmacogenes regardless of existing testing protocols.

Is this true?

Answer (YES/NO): NO